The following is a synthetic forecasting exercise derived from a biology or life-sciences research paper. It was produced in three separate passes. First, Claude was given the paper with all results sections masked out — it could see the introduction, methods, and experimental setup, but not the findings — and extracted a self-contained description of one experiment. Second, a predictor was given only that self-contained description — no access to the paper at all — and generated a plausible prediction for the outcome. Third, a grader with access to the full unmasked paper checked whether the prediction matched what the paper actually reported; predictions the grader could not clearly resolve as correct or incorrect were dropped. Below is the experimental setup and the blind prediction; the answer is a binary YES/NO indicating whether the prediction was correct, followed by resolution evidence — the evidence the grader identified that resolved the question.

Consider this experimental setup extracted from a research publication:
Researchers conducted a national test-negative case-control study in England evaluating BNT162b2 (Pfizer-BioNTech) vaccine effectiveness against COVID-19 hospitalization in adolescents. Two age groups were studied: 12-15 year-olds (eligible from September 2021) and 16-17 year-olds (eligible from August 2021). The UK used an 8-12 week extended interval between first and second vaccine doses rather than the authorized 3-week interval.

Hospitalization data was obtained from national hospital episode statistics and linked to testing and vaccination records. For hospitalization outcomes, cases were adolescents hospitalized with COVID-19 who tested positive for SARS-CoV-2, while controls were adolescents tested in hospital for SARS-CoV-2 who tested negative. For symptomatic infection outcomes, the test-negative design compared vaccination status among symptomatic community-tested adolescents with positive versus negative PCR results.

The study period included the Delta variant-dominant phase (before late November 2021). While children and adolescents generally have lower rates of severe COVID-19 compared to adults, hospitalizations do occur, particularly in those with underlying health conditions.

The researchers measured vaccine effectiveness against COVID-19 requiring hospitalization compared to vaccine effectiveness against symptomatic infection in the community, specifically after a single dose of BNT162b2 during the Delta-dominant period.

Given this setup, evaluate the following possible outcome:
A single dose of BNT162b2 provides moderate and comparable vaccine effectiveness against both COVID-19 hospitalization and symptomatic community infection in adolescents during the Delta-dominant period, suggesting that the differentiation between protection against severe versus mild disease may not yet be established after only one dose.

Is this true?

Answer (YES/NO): NO